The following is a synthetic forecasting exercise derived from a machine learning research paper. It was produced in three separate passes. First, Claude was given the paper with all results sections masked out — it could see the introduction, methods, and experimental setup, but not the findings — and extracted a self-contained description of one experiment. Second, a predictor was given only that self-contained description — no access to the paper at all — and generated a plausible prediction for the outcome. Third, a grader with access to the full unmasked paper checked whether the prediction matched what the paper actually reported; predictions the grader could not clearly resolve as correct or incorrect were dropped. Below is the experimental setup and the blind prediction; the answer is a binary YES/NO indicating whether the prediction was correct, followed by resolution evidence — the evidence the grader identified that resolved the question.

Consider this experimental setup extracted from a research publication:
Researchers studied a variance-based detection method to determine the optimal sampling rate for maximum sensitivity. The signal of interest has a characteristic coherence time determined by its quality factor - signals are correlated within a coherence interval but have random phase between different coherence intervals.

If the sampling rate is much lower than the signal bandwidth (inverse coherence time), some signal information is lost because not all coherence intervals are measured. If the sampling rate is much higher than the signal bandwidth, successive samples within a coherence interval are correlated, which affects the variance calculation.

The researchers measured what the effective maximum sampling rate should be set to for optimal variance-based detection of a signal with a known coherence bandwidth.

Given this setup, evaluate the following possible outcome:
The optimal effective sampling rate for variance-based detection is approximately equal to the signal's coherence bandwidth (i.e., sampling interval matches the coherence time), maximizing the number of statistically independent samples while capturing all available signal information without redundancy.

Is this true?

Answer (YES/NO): YES